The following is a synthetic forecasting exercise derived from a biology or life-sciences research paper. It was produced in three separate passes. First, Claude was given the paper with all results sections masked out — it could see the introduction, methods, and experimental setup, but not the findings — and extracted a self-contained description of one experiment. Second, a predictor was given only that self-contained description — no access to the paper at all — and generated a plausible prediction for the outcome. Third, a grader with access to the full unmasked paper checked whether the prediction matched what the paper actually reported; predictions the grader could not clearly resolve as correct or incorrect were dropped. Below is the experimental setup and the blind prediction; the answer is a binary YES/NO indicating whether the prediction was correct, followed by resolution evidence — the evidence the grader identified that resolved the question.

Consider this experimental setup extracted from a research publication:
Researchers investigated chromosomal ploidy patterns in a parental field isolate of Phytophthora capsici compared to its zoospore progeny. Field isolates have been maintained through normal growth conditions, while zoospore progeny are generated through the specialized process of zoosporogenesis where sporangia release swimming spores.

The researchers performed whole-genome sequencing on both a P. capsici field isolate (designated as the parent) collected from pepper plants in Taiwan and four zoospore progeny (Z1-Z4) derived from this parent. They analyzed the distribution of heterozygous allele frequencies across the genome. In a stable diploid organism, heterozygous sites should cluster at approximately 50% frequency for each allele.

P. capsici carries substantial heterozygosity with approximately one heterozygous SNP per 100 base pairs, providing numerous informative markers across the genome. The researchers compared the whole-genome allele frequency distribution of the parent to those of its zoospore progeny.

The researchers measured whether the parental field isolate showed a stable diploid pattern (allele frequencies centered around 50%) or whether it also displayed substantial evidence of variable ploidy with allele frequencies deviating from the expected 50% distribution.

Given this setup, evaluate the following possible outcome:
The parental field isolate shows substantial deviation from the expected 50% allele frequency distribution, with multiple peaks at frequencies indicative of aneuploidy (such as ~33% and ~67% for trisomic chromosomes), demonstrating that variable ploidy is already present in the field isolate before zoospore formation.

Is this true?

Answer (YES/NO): YES